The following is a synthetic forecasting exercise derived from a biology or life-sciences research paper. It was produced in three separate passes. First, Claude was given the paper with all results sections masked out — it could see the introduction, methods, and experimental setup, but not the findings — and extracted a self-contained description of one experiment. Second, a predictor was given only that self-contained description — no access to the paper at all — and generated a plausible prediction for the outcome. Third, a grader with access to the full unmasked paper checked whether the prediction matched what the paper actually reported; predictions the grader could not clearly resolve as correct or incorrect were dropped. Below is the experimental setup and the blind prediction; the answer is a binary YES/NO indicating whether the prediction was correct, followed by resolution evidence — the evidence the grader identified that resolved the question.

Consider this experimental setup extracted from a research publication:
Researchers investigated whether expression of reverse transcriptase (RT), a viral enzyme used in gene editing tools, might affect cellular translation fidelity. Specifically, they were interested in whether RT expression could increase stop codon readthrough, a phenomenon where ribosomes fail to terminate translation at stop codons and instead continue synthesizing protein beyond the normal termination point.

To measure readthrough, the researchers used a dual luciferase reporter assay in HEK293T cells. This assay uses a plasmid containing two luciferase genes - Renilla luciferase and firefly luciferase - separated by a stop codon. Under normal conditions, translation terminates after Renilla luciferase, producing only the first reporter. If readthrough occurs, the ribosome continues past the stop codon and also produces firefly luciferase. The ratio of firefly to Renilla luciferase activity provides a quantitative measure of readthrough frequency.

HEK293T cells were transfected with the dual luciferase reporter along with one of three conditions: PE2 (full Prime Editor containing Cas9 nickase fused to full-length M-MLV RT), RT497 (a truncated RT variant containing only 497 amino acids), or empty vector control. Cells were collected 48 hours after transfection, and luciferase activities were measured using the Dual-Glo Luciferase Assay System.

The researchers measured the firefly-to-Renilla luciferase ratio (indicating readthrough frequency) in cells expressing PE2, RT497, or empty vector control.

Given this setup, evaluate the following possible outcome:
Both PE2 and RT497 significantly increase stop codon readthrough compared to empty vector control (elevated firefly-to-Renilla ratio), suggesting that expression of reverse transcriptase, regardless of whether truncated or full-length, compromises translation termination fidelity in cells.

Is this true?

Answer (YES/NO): NO